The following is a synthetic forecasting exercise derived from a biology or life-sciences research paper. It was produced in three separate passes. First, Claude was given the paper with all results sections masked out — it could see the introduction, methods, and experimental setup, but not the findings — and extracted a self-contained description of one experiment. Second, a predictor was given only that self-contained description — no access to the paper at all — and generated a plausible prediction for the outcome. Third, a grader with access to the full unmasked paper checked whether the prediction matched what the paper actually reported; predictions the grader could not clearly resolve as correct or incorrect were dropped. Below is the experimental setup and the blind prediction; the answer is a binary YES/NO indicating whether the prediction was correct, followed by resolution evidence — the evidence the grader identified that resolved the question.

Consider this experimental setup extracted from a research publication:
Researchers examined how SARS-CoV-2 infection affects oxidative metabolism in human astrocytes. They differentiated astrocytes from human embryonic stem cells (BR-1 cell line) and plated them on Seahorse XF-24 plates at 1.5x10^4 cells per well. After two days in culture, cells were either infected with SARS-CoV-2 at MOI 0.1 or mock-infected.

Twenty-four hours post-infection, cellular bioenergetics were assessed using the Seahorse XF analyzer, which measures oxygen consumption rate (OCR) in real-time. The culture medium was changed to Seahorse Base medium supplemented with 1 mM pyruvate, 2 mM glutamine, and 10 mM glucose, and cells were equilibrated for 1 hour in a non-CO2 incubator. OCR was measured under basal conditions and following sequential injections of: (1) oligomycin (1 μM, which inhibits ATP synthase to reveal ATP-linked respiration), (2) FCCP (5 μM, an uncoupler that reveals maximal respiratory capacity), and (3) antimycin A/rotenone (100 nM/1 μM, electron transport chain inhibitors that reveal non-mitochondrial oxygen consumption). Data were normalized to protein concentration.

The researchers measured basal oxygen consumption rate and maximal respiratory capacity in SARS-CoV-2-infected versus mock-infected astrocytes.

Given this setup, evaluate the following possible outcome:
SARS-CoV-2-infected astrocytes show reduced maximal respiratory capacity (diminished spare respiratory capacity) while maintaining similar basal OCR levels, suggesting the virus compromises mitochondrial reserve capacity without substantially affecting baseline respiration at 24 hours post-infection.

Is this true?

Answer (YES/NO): NO